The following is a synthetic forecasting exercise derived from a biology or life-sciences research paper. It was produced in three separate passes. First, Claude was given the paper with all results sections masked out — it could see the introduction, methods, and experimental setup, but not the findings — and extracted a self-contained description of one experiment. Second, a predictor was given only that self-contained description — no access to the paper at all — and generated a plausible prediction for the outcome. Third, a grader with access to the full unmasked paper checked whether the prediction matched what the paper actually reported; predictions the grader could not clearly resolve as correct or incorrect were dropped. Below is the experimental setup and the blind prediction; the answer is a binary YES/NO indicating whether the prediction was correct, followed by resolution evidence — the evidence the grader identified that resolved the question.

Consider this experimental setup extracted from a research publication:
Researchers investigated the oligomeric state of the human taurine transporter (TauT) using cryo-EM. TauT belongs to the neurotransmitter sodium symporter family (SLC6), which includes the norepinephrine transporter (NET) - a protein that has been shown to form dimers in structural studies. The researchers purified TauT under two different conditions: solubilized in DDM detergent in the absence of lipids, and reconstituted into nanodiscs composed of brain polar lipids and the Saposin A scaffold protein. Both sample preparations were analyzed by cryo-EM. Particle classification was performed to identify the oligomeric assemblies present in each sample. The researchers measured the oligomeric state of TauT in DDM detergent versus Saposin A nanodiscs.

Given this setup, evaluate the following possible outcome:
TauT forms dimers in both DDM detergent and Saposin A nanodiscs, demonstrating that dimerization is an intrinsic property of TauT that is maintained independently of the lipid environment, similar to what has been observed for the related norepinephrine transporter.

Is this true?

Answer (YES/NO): NO